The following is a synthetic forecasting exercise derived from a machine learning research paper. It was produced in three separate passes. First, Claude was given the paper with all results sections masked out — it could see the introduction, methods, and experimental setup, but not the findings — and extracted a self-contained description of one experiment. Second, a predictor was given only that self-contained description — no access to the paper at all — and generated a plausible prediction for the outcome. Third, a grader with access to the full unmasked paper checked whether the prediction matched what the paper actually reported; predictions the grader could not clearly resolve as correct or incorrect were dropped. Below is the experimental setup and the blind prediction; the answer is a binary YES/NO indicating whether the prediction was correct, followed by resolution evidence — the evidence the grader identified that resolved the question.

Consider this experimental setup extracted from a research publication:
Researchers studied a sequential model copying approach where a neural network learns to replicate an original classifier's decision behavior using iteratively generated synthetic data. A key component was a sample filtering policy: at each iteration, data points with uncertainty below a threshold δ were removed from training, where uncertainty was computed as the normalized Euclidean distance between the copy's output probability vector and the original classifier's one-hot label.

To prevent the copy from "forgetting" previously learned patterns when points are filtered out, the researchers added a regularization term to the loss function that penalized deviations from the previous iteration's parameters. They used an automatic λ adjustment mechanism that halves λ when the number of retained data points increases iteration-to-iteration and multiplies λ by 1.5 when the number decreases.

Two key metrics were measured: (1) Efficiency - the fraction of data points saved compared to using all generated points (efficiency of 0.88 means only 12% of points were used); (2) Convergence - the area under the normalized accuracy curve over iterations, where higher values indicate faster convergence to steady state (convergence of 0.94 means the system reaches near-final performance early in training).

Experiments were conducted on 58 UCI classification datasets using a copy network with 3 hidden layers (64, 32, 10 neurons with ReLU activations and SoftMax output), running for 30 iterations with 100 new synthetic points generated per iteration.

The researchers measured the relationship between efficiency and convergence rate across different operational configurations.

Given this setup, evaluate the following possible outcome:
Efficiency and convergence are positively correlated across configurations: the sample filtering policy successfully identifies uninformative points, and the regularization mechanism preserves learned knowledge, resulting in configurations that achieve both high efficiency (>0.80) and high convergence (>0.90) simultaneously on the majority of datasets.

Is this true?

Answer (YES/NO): NO